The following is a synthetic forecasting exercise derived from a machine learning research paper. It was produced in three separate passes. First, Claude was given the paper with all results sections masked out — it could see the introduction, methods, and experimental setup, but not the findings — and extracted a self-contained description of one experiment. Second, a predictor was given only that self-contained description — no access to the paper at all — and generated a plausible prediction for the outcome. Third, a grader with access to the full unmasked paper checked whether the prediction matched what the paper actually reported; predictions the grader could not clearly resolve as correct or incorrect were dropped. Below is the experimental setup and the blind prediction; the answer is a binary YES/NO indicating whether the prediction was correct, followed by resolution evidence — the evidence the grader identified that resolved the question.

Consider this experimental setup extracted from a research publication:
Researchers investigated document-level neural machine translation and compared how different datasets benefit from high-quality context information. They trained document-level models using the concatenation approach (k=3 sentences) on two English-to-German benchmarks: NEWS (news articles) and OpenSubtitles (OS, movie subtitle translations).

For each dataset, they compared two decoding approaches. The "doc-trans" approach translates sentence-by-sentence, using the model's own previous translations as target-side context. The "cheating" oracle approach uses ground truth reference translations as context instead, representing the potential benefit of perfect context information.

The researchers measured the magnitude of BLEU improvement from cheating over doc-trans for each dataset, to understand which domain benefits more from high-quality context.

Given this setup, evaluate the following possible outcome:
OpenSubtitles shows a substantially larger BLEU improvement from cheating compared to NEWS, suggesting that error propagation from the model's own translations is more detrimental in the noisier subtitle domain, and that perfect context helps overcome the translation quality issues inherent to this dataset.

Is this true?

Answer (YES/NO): NO